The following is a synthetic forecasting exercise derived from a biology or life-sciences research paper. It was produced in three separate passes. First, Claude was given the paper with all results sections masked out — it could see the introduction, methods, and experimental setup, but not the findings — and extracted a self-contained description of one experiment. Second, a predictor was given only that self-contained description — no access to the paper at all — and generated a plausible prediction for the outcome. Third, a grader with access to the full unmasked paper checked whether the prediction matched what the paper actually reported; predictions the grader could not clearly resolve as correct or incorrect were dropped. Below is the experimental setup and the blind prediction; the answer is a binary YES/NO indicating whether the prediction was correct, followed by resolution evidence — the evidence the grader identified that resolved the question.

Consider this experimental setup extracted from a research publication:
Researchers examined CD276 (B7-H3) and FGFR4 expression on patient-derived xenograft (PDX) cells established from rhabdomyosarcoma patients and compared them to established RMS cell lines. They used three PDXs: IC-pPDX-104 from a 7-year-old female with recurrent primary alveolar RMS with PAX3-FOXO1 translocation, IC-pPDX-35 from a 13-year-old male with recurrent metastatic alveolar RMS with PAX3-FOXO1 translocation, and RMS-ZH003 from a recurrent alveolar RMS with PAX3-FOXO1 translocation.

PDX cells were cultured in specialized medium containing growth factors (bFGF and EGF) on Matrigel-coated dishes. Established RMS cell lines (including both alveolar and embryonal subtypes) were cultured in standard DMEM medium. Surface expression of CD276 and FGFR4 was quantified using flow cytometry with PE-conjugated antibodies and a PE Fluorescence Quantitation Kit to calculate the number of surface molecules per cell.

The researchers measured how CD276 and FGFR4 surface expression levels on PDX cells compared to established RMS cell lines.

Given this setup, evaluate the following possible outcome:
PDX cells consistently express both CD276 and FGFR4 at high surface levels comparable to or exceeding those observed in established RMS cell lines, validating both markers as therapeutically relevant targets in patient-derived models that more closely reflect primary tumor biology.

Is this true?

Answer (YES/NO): NO